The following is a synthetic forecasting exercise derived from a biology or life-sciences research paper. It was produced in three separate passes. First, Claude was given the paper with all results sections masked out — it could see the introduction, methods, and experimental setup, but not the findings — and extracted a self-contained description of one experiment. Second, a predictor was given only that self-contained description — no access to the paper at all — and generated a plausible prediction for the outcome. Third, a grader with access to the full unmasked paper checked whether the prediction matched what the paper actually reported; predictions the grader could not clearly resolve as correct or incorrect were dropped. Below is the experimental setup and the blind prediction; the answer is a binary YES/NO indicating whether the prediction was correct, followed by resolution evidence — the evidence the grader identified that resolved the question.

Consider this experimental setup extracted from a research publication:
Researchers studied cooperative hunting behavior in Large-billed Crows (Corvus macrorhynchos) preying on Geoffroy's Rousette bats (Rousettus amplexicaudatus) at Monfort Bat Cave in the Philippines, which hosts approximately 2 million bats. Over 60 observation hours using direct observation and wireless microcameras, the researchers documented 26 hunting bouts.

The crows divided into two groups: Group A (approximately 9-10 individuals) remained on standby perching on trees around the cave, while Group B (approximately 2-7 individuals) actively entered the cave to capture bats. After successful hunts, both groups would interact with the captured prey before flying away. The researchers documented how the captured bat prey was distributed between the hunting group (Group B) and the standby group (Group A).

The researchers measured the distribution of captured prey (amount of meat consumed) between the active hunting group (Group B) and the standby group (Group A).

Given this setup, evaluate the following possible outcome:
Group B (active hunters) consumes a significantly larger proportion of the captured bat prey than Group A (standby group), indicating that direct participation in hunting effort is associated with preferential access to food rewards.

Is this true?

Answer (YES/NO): YES